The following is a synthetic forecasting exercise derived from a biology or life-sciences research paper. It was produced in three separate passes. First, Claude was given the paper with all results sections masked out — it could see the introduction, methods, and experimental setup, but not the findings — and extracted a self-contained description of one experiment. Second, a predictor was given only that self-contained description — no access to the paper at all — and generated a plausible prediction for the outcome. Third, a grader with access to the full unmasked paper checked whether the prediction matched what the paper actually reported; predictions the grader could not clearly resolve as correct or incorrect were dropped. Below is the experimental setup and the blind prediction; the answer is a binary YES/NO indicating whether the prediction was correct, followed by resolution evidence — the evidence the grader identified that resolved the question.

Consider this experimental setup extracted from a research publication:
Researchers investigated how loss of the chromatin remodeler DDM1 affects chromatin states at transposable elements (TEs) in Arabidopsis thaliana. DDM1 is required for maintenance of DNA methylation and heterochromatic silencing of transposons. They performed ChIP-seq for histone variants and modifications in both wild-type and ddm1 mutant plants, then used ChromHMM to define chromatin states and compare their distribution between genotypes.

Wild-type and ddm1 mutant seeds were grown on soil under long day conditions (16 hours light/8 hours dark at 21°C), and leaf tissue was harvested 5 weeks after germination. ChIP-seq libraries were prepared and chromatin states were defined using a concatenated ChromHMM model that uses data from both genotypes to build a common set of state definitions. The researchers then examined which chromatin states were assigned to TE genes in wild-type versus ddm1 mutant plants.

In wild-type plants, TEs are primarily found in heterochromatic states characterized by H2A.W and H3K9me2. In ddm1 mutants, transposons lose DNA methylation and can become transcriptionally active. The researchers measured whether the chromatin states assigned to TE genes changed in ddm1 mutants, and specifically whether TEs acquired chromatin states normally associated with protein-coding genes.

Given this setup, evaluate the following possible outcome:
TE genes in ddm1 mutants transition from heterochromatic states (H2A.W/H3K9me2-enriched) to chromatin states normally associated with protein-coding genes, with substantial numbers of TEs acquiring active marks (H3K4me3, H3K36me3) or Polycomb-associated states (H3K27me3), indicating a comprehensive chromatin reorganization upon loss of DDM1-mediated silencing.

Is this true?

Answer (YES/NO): YES